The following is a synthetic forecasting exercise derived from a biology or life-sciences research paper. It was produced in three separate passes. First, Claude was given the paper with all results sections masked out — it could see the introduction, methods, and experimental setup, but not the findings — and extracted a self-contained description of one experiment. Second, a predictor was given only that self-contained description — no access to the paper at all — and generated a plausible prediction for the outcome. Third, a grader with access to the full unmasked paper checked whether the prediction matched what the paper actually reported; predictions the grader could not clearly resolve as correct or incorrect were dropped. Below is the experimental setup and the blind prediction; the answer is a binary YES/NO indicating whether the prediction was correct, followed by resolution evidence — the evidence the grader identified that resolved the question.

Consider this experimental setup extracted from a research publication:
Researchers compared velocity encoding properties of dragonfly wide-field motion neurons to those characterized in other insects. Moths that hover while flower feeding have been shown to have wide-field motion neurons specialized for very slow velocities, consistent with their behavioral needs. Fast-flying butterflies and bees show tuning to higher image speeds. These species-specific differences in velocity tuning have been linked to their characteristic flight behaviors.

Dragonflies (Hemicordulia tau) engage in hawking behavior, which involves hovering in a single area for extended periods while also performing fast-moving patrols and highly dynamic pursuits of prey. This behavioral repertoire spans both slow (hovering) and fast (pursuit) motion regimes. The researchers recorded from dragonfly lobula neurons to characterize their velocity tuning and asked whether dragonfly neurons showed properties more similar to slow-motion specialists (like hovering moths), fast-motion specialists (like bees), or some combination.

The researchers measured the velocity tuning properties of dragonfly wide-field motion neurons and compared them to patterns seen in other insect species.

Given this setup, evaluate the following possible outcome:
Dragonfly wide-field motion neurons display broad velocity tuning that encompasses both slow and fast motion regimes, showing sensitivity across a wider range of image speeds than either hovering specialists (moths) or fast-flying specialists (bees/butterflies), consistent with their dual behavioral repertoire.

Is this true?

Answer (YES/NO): NO